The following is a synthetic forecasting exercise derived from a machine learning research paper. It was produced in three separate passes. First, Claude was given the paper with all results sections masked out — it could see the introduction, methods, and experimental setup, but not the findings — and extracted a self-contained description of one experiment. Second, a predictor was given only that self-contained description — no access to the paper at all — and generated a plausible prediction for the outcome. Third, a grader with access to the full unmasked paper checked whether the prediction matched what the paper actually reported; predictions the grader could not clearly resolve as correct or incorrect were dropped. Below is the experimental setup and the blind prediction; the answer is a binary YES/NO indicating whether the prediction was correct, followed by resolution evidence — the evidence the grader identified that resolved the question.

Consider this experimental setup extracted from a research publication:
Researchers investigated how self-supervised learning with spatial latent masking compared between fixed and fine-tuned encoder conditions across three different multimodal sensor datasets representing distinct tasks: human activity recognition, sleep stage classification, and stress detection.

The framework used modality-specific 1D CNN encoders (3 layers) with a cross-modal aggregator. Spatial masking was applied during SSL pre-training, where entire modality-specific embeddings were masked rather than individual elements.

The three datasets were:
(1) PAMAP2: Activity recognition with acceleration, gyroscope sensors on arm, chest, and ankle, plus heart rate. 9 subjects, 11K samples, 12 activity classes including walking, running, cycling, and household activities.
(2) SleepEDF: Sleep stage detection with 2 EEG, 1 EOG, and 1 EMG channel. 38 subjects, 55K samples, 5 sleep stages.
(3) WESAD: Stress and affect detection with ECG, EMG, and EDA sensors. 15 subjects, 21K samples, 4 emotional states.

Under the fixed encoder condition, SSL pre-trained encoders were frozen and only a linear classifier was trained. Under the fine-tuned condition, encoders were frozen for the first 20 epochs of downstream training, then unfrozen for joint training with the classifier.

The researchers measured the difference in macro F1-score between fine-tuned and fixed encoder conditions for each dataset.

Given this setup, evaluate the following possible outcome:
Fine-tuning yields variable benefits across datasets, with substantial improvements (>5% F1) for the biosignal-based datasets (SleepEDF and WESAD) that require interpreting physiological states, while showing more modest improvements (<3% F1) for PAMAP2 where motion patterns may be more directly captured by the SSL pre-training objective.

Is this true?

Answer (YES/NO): NO